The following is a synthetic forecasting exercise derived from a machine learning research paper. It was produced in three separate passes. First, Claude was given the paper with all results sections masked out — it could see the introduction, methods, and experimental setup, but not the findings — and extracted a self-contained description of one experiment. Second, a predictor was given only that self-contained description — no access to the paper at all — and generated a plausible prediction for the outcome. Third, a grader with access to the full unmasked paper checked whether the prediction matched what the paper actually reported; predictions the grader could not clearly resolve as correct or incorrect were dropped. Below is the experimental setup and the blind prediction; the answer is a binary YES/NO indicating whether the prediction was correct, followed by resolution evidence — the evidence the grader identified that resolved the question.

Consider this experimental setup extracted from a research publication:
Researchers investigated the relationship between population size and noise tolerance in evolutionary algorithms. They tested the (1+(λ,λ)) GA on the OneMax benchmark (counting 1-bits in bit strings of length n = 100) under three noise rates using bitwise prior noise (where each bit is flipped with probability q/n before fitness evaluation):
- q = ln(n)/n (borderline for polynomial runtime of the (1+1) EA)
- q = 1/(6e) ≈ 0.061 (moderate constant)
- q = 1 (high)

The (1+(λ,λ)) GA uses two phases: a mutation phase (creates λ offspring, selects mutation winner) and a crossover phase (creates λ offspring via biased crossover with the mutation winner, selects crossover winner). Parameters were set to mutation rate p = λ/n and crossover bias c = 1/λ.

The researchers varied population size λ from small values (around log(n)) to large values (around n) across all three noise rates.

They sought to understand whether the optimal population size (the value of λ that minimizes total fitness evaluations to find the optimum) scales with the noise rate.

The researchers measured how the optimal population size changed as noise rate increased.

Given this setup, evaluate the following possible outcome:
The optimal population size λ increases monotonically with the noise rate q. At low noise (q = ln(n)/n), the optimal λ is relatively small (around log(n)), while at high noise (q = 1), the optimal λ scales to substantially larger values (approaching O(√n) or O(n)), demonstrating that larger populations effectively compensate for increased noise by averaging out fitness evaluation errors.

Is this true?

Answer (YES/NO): NO